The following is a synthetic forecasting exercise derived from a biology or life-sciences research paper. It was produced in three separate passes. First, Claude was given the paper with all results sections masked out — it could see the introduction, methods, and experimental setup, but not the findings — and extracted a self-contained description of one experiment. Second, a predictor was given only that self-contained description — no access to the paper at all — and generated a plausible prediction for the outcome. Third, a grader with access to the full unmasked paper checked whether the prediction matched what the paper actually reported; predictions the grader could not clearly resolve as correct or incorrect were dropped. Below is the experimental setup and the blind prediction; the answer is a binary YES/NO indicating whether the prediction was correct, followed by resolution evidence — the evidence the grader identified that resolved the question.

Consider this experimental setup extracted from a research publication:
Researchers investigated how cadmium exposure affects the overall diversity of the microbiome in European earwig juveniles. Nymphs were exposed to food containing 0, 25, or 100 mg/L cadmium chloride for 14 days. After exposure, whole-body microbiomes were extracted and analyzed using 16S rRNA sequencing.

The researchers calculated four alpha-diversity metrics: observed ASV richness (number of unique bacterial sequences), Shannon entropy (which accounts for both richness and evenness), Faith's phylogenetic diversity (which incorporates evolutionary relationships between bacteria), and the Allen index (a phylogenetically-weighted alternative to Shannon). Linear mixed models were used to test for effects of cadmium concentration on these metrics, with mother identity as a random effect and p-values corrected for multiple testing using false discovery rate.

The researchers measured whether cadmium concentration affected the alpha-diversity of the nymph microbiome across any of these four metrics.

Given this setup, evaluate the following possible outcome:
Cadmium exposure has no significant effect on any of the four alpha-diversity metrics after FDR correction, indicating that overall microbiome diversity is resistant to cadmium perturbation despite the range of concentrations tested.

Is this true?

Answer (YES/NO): YES